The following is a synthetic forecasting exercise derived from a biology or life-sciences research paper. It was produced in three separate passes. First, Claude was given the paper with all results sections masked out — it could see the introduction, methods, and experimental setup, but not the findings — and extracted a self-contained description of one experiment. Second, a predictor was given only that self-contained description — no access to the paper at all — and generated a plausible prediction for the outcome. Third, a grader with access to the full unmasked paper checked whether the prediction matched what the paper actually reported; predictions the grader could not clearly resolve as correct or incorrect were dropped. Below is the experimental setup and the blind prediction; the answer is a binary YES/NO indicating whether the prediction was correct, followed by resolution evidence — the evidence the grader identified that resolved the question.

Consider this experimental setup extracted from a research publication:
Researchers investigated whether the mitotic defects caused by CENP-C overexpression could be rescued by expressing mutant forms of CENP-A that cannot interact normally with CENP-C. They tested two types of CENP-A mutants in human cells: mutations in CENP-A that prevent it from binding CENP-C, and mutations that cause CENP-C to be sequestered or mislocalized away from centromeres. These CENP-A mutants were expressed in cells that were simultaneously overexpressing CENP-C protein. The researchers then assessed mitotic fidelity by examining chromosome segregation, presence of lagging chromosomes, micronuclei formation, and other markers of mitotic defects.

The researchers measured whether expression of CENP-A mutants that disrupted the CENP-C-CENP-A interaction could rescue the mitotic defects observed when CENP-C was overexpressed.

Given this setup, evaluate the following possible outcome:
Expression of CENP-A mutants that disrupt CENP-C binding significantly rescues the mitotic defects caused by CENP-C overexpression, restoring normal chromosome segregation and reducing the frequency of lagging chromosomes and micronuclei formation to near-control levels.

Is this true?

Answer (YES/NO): NO